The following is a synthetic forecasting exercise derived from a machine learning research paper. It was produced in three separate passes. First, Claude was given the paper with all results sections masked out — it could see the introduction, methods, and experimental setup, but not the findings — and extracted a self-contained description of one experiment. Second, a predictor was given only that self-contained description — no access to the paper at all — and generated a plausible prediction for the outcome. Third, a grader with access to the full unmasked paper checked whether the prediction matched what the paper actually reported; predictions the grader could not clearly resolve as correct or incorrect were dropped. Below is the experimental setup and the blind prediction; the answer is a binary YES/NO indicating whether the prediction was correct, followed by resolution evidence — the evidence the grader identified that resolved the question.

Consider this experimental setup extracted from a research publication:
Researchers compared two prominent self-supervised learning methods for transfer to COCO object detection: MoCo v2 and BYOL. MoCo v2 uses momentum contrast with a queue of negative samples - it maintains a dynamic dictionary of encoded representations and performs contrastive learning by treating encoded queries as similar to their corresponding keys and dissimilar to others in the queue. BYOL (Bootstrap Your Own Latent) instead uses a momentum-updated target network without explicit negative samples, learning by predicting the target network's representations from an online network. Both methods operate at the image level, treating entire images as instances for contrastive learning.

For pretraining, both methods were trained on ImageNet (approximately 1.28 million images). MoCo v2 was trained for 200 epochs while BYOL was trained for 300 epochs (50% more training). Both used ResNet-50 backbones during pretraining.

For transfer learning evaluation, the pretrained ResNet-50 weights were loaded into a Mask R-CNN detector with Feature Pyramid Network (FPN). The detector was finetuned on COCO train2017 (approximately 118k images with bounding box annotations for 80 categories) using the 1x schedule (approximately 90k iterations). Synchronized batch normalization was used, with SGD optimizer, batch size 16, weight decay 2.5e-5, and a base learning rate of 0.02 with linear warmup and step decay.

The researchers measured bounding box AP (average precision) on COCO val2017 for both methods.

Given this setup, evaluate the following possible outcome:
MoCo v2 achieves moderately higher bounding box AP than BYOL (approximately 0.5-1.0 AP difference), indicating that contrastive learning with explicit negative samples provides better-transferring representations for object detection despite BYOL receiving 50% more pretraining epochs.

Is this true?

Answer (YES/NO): NO